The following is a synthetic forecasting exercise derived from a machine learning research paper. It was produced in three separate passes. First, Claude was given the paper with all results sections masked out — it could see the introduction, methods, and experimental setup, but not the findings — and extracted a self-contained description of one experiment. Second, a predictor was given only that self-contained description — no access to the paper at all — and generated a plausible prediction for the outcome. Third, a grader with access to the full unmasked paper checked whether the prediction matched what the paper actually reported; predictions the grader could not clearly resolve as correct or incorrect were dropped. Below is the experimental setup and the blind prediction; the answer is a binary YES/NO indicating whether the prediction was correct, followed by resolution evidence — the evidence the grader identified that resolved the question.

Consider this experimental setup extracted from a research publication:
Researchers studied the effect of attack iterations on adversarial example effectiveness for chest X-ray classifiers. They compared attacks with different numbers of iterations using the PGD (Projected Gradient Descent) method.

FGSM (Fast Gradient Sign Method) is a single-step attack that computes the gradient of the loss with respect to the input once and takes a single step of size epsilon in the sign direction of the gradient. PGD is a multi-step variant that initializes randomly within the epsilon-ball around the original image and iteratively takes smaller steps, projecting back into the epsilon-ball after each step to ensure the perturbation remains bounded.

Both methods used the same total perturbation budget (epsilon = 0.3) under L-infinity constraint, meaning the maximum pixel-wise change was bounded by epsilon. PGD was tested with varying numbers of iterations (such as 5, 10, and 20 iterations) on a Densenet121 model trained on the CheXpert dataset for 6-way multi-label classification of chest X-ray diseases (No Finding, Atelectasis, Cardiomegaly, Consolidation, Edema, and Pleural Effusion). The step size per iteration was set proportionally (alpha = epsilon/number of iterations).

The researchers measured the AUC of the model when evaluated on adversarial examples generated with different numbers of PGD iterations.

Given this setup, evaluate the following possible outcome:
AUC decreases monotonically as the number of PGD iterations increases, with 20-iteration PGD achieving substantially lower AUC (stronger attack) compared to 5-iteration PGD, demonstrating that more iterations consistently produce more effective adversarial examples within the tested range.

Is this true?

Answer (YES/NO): NO